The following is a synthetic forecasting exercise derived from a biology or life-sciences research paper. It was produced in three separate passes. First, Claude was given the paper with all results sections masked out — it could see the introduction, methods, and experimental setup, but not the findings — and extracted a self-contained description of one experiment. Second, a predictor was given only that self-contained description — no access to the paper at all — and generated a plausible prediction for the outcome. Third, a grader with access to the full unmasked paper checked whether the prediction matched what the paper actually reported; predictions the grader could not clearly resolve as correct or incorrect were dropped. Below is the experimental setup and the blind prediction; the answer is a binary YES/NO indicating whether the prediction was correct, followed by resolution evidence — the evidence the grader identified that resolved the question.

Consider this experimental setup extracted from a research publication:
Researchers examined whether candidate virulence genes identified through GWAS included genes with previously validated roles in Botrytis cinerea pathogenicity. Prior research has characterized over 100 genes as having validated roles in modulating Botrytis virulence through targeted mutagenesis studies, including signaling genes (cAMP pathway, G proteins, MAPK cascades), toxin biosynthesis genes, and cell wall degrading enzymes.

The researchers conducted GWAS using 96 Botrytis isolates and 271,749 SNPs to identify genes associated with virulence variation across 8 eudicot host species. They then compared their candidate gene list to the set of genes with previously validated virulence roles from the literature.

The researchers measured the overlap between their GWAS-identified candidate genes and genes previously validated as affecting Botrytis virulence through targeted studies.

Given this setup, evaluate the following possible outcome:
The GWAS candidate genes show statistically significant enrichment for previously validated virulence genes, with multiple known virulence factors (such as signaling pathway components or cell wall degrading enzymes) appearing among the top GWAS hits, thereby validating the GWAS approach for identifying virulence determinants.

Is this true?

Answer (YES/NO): NO